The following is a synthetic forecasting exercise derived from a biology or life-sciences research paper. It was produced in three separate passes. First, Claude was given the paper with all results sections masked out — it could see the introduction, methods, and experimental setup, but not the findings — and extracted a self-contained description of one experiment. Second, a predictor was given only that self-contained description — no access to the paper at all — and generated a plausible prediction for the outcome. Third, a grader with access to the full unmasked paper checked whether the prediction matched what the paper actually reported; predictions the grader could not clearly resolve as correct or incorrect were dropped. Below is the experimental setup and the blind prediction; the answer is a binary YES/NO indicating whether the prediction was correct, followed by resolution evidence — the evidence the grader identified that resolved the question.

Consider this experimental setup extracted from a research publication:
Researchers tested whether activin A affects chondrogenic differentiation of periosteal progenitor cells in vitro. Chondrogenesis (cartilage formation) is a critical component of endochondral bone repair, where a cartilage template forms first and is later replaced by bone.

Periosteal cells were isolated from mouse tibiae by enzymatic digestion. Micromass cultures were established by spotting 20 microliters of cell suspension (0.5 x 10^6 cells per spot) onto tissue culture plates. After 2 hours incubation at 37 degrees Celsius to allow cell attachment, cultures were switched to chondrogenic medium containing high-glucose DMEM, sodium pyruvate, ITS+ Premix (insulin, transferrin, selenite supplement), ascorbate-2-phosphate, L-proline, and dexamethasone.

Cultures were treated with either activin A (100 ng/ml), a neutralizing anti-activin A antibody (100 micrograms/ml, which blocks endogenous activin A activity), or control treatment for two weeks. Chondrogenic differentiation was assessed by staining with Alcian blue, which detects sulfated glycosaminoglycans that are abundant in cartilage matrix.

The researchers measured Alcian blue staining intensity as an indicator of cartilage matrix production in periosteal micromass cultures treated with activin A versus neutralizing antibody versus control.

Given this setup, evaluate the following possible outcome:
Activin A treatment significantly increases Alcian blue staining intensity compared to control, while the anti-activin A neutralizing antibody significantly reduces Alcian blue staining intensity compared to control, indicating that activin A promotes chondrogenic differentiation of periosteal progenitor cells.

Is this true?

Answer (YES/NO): YES